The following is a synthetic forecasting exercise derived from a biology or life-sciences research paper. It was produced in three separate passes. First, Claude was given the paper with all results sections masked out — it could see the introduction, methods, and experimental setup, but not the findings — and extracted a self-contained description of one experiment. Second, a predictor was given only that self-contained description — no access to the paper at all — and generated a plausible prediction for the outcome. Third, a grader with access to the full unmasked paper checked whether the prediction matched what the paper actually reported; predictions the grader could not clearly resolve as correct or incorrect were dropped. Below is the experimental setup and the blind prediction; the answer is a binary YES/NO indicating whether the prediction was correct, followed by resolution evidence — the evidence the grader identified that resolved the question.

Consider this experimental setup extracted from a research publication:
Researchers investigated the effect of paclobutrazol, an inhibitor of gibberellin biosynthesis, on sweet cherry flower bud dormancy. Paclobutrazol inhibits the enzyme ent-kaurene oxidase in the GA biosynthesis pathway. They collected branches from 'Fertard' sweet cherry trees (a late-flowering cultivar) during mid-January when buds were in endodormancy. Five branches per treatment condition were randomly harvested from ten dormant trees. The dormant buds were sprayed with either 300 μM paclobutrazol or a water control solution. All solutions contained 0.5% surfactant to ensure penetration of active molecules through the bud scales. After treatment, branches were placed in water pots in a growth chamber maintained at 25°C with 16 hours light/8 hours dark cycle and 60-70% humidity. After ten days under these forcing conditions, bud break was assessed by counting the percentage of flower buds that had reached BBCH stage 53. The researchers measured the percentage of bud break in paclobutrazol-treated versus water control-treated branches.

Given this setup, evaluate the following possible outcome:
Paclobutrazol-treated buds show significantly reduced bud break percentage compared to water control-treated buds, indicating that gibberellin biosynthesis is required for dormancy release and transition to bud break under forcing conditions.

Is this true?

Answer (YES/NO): NO